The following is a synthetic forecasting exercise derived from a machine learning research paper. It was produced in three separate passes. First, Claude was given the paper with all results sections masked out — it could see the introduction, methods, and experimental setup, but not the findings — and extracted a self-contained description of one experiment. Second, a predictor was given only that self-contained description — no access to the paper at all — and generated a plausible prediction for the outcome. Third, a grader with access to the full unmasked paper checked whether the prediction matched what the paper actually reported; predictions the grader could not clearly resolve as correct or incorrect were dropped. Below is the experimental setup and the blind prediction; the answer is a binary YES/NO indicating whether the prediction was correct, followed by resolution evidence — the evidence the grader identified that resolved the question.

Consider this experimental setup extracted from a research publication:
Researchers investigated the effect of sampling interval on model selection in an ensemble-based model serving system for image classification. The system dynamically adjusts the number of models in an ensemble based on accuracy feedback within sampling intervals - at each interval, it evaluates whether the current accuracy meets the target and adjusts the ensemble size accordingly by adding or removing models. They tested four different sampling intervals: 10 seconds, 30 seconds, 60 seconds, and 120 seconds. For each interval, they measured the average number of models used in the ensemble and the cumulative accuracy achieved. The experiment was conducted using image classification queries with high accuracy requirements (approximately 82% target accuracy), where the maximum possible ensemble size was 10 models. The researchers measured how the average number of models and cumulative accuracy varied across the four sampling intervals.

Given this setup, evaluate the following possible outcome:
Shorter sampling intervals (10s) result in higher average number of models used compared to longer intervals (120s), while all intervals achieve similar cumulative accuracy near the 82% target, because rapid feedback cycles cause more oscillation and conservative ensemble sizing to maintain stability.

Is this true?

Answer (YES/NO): NO